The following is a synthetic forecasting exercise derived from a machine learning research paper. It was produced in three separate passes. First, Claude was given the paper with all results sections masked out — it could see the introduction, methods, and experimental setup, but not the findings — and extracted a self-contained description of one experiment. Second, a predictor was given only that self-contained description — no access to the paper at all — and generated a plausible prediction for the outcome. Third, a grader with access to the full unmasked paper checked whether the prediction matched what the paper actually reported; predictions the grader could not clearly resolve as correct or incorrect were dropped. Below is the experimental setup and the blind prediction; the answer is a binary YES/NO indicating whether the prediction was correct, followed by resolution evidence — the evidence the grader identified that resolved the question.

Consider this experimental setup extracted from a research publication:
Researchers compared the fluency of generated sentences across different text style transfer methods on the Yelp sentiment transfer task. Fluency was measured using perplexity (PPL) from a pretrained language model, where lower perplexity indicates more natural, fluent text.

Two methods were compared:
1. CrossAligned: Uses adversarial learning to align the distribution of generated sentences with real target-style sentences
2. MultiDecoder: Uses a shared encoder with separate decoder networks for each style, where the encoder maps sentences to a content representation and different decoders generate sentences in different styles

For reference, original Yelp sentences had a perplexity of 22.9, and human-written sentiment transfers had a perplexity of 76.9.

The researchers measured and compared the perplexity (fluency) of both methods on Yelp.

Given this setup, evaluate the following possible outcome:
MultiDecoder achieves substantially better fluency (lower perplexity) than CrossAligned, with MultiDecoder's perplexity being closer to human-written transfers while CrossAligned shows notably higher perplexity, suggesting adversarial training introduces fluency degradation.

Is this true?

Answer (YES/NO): NO